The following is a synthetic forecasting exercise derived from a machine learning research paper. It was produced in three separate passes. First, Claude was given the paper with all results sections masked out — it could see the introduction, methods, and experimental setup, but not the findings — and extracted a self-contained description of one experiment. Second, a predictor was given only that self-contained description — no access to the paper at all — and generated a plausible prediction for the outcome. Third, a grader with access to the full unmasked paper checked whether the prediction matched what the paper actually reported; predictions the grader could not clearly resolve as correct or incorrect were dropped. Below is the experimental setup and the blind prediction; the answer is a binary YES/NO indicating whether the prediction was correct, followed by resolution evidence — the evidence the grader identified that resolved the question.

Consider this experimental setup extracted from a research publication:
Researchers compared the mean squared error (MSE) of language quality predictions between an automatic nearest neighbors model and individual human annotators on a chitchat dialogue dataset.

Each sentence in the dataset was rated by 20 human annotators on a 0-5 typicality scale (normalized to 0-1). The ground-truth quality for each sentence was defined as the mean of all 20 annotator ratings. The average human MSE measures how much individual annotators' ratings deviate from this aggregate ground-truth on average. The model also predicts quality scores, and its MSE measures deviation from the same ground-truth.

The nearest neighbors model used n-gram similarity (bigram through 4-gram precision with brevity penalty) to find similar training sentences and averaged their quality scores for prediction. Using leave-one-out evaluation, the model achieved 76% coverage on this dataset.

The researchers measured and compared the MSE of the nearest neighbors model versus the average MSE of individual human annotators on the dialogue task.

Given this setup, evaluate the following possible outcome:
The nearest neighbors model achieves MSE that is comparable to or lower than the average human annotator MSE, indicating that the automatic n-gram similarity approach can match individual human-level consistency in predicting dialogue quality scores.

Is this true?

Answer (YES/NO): YES